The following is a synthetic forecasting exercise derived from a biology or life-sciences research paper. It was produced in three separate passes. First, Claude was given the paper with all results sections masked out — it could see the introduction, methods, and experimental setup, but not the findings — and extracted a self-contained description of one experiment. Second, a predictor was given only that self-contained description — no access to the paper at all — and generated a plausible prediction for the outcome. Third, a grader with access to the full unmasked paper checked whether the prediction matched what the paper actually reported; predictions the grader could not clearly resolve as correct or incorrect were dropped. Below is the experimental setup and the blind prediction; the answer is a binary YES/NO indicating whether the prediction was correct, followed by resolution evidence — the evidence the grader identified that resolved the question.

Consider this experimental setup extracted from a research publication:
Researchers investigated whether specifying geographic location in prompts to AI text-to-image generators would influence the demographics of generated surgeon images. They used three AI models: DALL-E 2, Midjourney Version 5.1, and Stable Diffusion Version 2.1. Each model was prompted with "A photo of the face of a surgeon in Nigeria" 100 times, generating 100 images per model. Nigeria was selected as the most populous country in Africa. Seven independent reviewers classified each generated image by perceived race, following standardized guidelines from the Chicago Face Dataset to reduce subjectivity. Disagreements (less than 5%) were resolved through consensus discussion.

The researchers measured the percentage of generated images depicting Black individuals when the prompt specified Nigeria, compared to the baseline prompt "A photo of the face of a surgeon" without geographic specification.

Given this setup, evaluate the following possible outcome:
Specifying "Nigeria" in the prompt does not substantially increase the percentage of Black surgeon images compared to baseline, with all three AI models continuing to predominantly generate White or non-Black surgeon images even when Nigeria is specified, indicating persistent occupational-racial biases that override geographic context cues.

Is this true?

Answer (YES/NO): NO